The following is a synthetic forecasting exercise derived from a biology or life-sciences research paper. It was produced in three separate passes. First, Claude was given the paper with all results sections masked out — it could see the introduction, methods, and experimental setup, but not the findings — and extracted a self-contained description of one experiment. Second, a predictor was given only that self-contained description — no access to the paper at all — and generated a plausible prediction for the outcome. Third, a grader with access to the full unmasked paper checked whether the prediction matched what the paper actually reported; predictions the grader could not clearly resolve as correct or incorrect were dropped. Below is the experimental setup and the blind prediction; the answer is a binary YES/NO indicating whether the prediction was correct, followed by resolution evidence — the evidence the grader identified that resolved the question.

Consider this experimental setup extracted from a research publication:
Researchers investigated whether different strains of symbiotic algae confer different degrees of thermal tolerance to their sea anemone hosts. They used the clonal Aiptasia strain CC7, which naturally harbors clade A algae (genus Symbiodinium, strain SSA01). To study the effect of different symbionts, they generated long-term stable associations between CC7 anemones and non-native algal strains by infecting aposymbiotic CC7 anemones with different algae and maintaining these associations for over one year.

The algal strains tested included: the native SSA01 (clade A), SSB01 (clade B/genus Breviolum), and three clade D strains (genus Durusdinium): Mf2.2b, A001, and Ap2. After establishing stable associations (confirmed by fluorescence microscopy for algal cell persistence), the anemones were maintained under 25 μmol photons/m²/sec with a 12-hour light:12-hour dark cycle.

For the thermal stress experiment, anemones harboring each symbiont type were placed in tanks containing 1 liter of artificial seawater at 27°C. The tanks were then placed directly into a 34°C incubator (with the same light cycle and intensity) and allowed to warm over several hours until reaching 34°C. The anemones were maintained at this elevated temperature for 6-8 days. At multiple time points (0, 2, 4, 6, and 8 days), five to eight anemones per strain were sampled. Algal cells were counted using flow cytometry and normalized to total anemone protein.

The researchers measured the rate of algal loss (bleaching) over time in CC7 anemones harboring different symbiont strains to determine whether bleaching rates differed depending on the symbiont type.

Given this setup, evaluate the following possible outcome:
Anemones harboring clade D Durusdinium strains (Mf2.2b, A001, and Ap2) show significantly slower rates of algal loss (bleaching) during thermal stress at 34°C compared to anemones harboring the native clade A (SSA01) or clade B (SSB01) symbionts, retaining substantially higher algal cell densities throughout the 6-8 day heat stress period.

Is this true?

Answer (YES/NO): NO